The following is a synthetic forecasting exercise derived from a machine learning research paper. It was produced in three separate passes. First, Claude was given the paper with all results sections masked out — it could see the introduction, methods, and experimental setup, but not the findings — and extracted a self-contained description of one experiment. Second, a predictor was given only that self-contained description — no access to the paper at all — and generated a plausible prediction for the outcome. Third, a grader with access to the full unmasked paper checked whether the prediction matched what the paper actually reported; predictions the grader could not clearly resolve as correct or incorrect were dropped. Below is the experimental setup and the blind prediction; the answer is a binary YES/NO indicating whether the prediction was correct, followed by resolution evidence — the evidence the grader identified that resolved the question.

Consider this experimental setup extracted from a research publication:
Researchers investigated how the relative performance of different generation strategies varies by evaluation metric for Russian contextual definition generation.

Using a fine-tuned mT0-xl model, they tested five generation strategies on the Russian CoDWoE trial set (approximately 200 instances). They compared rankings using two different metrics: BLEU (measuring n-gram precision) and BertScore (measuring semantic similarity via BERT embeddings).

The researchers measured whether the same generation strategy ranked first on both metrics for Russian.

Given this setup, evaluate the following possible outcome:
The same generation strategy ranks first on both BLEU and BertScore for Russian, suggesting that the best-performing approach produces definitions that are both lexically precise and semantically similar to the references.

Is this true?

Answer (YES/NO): NO